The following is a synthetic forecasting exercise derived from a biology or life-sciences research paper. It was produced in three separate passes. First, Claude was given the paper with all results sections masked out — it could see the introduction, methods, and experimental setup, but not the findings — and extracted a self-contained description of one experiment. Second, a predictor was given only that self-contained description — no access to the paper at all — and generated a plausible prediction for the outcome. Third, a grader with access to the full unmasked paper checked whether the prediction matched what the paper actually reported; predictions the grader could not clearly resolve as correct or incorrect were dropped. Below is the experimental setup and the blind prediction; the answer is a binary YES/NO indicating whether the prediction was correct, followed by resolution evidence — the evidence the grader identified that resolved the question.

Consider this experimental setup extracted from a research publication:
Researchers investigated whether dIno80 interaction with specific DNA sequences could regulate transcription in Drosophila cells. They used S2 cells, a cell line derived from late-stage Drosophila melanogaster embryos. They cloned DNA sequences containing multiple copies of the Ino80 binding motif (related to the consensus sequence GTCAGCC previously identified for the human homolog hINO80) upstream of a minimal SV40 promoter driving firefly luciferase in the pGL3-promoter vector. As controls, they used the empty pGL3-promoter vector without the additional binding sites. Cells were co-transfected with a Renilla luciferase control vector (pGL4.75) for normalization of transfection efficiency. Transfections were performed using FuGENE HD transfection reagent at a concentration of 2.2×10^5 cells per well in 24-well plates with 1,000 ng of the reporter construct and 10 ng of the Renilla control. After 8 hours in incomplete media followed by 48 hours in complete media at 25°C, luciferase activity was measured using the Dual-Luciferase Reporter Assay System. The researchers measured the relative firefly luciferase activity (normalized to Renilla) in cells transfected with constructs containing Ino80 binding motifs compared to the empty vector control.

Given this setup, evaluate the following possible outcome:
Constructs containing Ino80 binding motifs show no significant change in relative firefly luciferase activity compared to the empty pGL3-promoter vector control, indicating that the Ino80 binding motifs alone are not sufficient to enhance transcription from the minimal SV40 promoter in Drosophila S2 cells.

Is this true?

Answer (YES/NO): NO